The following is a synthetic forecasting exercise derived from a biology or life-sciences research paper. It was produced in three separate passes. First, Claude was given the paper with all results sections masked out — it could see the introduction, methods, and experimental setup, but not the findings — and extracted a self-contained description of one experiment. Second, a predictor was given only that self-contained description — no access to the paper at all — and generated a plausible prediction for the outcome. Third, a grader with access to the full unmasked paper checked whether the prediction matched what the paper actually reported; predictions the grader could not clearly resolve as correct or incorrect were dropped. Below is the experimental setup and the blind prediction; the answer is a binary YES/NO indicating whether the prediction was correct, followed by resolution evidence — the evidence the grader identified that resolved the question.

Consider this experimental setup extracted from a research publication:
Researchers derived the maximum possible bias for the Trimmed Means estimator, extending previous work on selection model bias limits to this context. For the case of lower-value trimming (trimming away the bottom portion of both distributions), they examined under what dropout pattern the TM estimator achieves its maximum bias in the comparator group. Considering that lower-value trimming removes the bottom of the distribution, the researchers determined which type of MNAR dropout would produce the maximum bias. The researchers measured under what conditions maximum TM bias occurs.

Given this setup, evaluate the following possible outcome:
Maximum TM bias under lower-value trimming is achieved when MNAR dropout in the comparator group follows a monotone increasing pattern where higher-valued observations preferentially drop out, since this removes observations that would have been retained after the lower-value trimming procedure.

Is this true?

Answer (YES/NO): YES